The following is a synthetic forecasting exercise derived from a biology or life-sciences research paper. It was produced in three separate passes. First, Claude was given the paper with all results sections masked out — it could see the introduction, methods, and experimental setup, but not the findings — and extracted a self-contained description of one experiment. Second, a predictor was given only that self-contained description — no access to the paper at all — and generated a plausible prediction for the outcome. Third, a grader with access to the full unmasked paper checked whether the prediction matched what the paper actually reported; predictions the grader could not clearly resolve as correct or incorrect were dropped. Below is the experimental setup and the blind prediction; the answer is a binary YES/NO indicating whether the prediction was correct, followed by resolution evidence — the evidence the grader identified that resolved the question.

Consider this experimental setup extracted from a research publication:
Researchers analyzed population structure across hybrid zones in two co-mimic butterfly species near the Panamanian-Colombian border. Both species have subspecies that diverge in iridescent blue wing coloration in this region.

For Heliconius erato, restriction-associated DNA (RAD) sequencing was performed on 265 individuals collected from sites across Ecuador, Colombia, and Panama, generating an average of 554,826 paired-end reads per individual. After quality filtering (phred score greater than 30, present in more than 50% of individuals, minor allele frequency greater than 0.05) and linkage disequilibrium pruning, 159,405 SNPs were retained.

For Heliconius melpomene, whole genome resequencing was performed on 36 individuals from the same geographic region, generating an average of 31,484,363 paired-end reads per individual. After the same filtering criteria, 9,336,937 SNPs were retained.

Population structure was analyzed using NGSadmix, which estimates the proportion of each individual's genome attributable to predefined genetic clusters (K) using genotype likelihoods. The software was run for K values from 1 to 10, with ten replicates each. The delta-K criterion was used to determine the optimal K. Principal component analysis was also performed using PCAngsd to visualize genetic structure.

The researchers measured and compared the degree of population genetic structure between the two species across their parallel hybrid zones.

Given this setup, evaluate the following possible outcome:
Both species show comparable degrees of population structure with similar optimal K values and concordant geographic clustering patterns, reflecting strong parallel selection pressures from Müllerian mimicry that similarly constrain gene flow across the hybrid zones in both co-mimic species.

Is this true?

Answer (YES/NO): NO